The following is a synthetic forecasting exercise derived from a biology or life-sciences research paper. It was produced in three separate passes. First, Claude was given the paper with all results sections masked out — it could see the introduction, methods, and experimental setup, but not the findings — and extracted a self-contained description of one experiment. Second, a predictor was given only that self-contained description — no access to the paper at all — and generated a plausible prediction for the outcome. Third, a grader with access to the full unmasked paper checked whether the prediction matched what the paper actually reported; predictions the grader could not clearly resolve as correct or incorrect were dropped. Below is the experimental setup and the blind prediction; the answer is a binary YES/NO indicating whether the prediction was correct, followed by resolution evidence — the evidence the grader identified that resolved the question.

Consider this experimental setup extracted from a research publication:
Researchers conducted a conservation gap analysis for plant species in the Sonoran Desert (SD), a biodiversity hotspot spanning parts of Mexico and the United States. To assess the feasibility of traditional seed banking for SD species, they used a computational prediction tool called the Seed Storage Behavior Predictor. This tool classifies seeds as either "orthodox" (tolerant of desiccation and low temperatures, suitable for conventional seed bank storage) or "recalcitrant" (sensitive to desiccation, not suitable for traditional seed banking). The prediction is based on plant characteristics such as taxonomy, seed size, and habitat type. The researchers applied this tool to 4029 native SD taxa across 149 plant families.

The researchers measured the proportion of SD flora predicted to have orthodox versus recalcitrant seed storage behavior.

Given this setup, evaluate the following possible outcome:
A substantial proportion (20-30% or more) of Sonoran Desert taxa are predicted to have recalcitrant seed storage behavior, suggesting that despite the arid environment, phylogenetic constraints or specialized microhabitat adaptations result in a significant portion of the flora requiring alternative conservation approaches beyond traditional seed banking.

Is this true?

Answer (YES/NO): NO